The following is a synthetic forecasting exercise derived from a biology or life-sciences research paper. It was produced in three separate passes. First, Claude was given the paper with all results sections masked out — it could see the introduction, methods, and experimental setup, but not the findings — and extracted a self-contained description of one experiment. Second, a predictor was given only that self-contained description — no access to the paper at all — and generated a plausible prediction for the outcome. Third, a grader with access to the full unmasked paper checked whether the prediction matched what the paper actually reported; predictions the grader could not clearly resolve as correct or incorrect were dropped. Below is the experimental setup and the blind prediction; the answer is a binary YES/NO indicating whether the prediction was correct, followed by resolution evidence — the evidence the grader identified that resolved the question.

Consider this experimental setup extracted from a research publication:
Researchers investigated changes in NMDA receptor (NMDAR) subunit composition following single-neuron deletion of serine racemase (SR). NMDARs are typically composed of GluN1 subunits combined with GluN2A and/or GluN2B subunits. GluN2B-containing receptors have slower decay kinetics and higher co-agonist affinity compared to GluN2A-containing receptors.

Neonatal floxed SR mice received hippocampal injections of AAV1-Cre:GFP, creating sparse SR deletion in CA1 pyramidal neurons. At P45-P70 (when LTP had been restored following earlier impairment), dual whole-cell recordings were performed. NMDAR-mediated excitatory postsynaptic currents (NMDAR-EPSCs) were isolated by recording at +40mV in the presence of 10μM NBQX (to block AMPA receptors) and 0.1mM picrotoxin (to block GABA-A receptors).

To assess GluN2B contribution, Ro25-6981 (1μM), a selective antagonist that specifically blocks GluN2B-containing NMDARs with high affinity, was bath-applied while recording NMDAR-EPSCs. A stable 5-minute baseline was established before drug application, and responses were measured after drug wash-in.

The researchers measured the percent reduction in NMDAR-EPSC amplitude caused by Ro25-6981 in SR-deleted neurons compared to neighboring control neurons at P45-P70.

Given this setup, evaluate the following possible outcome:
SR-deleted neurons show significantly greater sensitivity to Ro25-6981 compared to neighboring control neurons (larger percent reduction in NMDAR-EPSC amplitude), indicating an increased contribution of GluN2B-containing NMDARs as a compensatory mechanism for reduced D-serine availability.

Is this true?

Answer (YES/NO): YES